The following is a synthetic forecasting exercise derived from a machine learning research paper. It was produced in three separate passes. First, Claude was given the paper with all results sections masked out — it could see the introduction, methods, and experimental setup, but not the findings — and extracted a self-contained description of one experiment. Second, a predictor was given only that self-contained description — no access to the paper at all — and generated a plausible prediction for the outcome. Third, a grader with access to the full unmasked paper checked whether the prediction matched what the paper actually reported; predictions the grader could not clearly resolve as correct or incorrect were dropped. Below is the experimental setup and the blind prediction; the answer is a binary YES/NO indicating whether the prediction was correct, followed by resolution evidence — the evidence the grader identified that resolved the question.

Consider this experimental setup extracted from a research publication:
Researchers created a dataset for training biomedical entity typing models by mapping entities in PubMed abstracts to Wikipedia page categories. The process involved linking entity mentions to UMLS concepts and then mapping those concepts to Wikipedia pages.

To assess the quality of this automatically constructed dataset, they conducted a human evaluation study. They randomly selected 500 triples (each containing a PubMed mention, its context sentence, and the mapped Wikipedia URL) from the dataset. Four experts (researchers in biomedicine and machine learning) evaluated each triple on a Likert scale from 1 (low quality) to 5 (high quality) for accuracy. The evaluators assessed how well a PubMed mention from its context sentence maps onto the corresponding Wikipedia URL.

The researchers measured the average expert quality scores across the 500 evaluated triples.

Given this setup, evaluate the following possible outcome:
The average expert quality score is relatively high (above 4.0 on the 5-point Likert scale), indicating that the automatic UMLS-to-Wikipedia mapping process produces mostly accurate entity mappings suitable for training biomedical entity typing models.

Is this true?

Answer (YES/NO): YES